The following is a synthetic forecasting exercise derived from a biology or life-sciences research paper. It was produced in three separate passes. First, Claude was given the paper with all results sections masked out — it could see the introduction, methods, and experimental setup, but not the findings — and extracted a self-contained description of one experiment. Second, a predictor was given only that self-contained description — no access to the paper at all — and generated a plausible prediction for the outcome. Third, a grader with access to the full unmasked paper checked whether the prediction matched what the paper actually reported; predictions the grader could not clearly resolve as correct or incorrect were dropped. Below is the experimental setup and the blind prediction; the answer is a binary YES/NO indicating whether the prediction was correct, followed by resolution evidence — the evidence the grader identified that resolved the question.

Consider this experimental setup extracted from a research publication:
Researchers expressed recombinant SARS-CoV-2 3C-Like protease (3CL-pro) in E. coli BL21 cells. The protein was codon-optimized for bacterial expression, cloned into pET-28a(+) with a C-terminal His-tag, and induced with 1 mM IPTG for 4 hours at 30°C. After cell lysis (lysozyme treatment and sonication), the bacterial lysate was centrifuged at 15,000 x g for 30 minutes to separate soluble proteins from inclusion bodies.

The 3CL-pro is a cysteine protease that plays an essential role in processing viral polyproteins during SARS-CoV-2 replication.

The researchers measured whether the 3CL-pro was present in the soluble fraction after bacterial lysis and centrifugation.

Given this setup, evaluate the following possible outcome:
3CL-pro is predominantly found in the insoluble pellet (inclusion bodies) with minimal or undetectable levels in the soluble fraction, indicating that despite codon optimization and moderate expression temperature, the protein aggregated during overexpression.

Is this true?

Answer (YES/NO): NO